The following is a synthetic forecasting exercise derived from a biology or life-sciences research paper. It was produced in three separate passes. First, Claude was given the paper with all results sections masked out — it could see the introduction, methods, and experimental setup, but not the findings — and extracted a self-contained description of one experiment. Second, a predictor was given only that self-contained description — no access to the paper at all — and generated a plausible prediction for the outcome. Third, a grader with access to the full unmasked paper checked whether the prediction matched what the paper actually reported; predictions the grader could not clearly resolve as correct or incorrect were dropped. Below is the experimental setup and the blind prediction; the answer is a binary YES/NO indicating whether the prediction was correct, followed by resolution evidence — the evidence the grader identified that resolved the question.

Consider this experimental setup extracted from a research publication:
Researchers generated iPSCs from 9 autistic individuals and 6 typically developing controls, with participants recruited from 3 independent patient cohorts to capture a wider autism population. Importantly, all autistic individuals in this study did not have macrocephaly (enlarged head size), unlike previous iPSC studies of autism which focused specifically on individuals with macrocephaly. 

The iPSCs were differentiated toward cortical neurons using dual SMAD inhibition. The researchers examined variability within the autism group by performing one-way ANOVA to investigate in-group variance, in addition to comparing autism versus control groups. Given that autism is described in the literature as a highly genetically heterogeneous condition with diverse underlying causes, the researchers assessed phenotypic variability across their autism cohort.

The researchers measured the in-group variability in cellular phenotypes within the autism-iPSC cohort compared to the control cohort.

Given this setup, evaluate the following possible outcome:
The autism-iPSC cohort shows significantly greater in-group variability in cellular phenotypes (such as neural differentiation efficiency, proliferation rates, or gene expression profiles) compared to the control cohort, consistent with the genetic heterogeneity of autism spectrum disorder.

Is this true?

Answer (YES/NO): YES